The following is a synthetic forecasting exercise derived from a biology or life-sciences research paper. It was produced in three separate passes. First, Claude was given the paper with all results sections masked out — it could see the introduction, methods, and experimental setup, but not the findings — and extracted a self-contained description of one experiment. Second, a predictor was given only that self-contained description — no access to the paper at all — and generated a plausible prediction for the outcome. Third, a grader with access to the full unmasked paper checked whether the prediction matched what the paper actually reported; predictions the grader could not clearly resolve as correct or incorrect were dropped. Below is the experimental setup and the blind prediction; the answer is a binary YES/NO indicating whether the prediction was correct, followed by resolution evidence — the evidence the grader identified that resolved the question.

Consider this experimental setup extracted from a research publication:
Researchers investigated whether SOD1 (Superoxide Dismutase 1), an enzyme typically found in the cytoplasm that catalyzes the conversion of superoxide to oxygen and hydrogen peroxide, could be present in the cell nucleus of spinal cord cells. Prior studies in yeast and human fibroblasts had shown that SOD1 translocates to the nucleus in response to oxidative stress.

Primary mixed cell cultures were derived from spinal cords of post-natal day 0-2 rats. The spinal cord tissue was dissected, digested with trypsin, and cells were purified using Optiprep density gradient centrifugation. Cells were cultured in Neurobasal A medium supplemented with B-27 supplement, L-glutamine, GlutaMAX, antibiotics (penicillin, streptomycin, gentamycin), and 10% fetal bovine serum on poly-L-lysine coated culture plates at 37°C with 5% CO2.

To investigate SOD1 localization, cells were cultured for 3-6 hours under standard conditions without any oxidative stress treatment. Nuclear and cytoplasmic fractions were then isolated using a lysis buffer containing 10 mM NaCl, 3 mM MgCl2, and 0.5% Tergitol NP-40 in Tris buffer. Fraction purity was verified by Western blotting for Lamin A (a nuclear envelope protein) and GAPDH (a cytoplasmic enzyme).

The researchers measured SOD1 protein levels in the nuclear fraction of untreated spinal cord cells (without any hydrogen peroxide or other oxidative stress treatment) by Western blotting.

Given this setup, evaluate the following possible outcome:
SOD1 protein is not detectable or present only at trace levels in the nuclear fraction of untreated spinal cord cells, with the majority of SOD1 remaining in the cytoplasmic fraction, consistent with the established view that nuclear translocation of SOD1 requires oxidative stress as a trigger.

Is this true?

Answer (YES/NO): NO